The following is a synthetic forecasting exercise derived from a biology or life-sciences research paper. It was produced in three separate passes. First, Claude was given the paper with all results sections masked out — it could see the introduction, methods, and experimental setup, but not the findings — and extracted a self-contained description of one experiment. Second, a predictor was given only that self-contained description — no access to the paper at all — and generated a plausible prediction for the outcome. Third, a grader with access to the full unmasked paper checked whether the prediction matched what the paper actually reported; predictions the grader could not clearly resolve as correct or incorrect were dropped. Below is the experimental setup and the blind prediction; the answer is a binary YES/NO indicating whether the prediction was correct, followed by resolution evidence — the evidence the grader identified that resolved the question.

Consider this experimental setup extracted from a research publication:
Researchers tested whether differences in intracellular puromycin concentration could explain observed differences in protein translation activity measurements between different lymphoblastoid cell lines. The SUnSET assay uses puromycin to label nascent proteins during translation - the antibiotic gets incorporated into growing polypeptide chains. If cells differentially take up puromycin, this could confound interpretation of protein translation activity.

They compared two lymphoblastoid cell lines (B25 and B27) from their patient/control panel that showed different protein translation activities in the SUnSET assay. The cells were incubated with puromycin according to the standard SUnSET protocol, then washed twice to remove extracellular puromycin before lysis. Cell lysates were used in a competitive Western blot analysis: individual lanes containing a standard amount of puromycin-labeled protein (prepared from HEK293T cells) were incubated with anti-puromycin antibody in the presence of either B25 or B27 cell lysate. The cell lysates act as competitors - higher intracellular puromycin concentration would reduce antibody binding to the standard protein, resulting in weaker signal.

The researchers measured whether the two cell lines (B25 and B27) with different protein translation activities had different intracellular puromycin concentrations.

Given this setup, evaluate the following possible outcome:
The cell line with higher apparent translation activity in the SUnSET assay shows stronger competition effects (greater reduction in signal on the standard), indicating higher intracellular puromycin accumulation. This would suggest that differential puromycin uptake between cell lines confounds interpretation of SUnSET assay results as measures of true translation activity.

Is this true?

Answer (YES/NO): NO